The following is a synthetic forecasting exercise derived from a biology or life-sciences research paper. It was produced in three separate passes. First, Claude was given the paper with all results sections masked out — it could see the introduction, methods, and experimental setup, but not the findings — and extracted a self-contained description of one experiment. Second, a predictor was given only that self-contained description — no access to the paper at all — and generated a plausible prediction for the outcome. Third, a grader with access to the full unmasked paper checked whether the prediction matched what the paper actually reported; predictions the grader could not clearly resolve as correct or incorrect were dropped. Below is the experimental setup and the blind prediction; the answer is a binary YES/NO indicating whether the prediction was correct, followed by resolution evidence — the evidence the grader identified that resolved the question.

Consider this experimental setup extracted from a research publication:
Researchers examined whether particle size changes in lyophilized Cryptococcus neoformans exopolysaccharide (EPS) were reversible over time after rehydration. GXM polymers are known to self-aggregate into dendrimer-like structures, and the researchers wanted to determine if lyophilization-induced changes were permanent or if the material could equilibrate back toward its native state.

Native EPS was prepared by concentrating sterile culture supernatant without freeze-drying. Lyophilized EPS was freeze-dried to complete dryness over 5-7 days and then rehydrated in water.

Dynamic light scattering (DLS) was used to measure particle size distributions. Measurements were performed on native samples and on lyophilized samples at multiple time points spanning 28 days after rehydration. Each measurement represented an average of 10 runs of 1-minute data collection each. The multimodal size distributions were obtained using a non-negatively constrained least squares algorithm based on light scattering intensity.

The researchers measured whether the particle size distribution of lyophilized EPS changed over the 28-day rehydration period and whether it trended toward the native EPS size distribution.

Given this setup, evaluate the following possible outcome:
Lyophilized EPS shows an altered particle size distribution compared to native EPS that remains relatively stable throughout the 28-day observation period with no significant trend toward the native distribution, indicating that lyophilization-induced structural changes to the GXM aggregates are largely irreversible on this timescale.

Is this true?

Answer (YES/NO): NO